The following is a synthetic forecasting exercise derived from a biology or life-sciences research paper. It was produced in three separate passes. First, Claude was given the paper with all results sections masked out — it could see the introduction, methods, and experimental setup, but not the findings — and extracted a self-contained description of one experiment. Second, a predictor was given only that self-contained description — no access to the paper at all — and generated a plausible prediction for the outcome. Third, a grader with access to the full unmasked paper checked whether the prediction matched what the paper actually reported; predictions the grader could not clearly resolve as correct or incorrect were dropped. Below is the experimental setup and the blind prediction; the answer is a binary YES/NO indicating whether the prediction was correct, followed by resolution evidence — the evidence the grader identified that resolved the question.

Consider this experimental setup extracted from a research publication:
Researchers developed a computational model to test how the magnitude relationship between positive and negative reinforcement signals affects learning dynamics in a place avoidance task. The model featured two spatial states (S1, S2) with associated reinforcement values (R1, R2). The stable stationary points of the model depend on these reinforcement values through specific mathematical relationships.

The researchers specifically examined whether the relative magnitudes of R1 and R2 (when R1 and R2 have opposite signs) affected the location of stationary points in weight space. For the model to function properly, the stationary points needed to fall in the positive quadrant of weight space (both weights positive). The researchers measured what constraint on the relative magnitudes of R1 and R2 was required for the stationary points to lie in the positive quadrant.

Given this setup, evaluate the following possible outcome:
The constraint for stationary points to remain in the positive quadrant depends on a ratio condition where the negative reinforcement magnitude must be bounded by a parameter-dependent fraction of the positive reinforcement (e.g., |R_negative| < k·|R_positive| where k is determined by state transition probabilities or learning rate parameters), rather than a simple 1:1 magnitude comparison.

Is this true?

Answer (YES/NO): NO